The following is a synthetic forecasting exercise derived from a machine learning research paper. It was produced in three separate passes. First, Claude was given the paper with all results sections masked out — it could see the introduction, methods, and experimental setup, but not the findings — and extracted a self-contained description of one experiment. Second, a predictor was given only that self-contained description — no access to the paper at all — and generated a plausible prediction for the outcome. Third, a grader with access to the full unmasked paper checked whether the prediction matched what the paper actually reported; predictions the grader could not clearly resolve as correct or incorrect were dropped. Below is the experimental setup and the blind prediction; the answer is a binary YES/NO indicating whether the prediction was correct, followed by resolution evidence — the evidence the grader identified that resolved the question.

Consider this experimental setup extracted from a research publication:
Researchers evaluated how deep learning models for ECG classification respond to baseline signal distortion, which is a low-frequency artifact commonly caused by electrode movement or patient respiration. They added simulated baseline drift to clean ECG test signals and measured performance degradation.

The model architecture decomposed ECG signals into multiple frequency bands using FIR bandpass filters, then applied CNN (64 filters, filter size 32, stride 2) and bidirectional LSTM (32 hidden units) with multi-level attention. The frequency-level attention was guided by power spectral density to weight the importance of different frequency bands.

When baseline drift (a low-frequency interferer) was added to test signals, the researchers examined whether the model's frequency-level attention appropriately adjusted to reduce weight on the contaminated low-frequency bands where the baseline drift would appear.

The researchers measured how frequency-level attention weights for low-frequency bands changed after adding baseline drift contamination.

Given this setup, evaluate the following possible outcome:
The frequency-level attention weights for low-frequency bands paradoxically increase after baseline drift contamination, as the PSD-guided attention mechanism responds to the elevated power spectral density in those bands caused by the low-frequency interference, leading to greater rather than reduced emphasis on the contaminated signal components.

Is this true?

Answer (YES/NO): NO